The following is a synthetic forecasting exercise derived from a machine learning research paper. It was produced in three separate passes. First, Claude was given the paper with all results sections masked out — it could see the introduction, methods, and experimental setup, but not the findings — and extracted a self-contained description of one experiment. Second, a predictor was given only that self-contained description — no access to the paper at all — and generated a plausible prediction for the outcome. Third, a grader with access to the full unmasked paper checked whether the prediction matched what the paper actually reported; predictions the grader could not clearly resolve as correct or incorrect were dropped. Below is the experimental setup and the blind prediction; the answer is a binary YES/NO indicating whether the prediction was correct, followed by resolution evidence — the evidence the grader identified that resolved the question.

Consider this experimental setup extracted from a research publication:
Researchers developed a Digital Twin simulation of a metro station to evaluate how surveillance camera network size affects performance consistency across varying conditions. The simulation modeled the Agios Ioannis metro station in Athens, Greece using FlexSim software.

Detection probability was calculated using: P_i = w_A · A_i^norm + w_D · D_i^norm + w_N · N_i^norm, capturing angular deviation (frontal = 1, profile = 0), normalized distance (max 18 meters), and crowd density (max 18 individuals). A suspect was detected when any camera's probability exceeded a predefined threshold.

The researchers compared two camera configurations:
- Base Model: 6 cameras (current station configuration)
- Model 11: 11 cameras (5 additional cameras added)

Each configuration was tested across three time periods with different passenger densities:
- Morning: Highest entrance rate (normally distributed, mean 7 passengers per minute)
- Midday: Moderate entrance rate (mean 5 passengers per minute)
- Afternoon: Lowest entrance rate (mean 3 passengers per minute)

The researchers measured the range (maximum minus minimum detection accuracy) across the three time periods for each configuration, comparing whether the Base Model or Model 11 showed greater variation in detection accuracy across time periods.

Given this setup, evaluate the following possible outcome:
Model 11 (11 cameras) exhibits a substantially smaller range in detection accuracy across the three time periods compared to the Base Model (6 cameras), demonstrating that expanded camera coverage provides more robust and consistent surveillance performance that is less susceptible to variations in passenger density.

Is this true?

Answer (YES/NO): YES